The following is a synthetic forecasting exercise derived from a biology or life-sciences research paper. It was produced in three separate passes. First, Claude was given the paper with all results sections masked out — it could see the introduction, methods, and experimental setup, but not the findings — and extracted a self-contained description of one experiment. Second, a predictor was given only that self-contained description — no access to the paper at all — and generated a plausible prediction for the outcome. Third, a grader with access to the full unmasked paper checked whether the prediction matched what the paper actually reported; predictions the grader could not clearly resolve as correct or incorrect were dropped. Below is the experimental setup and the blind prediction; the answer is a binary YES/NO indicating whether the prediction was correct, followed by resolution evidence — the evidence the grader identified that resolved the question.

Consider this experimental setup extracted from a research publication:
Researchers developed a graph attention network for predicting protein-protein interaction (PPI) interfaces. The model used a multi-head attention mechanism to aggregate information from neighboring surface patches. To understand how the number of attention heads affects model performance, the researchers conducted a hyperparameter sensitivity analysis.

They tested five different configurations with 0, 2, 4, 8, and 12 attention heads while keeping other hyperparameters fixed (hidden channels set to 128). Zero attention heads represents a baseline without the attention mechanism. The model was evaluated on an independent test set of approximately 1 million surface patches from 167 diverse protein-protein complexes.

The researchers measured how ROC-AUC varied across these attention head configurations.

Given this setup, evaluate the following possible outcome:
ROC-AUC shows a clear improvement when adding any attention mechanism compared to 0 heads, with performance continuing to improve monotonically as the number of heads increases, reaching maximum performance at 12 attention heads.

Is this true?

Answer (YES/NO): NO